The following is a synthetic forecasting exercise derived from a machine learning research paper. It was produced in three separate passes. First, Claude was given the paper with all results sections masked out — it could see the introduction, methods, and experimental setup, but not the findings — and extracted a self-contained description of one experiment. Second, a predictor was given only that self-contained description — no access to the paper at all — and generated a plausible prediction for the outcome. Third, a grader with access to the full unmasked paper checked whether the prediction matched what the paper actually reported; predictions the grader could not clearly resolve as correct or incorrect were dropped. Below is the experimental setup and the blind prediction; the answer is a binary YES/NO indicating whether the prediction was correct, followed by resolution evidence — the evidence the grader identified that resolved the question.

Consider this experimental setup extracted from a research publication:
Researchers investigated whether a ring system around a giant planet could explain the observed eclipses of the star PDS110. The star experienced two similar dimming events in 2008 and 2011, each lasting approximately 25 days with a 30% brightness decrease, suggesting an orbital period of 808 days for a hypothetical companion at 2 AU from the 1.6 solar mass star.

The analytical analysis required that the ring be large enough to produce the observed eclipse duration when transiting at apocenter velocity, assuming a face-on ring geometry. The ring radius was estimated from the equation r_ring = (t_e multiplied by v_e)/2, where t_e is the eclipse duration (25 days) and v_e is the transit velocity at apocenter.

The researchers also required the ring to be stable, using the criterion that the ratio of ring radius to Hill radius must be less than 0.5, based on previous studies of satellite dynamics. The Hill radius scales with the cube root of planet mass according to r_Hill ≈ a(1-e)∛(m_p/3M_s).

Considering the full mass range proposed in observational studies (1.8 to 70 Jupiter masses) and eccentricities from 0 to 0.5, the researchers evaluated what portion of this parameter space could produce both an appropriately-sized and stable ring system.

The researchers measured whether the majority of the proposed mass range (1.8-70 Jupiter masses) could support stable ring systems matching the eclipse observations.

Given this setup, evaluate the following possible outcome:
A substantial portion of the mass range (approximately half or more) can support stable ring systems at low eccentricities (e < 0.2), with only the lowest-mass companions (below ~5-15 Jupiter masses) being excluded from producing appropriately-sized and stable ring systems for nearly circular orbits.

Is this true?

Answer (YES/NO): NO